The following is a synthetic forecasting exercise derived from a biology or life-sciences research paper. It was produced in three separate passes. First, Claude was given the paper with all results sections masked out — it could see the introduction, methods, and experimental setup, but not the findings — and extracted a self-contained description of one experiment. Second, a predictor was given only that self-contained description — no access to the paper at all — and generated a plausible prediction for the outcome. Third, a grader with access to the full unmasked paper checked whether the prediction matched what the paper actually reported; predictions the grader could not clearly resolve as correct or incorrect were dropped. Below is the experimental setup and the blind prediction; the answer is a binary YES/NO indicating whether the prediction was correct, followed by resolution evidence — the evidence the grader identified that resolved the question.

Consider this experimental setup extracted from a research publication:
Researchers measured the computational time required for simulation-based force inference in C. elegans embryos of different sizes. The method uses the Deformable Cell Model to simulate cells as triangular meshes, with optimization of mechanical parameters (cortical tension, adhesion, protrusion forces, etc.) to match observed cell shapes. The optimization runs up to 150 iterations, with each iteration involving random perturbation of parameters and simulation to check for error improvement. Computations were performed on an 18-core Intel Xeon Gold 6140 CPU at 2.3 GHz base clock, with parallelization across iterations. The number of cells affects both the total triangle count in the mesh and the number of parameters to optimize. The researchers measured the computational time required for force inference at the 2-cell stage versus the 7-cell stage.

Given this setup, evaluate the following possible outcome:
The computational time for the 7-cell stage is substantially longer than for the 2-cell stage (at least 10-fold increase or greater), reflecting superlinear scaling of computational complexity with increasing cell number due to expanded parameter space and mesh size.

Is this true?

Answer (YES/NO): YES